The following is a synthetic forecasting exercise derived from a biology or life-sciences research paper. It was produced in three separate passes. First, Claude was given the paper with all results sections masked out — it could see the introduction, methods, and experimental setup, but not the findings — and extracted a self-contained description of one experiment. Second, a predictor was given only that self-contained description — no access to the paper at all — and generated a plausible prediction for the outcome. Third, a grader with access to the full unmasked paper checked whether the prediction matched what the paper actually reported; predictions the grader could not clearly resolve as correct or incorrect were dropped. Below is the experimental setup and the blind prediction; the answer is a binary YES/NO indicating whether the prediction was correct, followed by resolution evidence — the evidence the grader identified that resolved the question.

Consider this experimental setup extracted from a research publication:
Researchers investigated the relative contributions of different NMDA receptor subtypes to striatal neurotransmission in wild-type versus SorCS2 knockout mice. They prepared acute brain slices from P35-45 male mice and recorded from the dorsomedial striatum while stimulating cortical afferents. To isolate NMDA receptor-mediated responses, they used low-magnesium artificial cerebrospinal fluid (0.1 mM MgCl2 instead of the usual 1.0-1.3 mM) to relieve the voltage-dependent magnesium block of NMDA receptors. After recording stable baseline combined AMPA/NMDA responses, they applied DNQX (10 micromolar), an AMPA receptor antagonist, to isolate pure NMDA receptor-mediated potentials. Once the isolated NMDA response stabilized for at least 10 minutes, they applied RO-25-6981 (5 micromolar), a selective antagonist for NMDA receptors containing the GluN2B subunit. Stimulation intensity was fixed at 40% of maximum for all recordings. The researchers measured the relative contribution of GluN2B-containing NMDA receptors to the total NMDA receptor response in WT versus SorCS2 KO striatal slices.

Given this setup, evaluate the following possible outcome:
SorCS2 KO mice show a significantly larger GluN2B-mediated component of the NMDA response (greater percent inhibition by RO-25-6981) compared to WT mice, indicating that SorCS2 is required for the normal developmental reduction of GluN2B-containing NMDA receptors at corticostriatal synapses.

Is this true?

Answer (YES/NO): NO